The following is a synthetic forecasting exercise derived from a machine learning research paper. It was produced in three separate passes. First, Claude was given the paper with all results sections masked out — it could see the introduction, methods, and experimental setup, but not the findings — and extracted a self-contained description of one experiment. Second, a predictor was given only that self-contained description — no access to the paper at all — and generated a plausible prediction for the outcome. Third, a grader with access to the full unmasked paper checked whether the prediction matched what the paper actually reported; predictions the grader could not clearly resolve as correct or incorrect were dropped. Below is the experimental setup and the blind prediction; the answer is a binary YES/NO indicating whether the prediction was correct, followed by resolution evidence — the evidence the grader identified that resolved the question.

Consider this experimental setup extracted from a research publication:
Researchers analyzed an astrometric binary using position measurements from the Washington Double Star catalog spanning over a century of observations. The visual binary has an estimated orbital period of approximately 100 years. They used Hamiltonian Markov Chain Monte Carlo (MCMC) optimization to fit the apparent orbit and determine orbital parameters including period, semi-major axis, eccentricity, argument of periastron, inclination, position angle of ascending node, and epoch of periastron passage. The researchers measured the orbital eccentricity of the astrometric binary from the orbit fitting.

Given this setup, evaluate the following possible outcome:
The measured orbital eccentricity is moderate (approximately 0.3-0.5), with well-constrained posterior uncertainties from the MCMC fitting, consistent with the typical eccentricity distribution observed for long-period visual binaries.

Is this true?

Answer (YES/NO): NO